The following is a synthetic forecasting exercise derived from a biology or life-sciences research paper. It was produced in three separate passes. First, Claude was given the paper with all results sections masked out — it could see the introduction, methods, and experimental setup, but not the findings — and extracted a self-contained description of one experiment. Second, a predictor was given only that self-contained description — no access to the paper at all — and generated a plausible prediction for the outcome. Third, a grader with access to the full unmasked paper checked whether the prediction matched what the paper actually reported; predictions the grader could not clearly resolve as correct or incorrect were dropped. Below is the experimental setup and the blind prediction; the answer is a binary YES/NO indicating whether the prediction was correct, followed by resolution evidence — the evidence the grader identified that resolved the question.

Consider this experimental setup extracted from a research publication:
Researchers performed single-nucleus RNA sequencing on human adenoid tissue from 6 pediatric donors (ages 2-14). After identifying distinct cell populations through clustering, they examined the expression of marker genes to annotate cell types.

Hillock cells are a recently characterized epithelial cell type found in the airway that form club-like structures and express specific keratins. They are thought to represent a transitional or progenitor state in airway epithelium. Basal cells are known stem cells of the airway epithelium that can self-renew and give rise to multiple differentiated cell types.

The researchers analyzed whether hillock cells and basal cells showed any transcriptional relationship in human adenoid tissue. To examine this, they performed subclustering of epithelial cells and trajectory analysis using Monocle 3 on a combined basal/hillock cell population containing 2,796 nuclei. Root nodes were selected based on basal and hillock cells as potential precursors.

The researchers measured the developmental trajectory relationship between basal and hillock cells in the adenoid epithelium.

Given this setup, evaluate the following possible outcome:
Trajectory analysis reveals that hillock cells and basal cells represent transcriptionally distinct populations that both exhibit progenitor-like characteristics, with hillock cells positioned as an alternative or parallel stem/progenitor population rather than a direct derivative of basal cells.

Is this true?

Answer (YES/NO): YES